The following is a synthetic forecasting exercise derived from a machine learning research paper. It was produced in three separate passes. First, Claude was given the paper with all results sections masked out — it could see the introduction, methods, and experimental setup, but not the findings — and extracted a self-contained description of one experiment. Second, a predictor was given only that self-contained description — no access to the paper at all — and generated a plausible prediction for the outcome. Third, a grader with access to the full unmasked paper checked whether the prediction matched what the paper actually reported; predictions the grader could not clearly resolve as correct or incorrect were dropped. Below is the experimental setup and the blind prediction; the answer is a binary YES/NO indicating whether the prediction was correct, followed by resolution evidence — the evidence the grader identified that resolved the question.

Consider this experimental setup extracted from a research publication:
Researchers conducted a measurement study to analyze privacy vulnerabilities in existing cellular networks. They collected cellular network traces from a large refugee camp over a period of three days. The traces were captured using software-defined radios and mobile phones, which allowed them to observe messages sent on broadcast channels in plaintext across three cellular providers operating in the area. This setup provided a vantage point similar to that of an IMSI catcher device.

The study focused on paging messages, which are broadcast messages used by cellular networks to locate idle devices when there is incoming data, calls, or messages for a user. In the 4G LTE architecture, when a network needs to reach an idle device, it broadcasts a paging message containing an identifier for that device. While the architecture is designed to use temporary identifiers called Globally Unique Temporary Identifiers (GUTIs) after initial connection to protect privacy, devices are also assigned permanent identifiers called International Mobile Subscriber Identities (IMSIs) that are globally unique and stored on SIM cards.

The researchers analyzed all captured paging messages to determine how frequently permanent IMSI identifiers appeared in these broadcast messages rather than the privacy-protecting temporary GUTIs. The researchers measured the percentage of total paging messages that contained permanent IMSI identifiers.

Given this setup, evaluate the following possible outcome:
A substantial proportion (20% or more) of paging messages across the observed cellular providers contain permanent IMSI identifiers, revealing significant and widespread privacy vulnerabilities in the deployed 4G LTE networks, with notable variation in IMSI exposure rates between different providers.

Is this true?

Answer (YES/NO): NO